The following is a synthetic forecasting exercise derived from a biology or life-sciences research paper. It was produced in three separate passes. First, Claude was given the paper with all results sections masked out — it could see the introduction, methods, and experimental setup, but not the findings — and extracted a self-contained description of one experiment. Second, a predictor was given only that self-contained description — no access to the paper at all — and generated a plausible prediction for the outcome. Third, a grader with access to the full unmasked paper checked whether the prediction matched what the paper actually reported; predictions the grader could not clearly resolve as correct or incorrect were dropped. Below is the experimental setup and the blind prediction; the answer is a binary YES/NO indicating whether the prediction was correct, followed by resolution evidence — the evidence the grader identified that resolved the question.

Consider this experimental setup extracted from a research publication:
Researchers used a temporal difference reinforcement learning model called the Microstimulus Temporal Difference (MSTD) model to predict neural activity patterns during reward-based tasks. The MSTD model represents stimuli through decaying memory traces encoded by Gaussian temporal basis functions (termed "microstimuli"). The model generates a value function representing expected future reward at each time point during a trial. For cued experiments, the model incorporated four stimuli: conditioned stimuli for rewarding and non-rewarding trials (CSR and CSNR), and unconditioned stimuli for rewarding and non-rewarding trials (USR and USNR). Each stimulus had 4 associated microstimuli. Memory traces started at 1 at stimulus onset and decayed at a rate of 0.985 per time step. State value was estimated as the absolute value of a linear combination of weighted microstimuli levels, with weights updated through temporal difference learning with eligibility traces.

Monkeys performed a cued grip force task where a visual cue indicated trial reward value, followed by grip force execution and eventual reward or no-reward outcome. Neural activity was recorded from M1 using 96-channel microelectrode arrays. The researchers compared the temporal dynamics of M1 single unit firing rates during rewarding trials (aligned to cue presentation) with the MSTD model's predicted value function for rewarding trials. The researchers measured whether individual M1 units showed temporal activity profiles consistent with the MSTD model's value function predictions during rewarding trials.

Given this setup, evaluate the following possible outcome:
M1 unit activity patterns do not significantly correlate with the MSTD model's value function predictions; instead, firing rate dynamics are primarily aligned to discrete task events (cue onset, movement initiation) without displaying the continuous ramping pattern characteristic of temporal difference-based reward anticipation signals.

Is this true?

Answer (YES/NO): NO